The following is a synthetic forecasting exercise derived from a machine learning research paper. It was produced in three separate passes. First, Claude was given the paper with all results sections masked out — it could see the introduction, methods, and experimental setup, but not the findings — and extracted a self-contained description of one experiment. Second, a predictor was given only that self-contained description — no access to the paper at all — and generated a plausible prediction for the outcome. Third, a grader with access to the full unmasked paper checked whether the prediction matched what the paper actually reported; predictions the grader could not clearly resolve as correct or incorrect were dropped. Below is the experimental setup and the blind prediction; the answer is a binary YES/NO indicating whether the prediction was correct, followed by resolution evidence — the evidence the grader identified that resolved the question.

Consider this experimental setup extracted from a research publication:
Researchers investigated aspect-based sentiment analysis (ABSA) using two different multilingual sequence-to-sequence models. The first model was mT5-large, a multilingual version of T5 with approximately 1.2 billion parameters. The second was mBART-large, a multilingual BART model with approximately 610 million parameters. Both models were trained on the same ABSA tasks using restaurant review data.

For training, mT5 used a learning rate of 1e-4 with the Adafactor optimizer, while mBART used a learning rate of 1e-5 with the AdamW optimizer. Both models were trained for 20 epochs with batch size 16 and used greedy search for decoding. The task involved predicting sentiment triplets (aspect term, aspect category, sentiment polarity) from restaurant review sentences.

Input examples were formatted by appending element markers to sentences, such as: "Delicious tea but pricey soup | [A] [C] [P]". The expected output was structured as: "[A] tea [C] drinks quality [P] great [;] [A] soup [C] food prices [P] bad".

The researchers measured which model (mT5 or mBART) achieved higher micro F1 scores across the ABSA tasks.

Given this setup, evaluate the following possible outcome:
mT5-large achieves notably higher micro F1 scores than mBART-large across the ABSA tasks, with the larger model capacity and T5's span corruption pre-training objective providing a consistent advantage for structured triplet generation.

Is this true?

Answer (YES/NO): NO